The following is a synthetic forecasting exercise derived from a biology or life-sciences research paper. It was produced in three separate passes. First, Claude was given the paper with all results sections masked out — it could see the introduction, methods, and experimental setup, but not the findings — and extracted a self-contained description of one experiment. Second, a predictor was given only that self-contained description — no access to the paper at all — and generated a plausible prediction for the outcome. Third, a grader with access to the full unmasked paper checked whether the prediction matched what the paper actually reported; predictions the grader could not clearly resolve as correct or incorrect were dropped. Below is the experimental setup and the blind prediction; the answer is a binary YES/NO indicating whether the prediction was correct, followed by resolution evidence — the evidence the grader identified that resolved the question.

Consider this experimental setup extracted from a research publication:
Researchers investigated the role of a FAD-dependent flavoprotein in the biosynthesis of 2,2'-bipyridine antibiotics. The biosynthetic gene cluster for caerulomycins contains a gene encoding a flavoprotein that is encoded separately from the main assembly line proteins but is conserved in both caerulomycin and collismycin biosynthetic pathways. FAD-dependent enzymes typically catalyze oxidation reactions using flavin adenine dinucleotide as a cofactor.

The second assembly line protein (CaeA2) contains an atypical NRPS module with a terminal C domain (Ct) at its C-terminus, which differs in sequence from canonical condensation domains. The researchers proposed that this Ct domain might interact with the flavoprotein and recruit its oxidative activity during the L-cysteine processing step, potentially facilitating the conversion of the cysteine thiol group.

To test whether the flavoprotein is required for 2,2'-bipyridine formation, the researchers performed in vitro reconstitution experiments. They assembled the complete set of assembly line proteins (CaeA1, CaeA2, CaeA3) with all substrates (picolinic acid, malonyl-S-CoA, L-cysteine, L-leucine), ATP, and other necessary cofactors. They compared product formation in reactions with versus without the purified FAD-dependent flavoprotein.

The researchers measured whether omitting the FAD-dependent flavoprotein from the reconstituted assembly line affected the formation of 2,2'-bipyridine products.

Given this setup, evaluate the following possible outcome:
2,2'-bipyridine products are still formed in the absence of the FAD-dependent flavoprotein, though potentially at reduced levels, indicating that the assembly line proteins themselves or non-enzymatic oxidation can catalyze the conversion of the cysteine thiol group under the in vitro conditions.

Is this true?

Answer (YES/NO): NO